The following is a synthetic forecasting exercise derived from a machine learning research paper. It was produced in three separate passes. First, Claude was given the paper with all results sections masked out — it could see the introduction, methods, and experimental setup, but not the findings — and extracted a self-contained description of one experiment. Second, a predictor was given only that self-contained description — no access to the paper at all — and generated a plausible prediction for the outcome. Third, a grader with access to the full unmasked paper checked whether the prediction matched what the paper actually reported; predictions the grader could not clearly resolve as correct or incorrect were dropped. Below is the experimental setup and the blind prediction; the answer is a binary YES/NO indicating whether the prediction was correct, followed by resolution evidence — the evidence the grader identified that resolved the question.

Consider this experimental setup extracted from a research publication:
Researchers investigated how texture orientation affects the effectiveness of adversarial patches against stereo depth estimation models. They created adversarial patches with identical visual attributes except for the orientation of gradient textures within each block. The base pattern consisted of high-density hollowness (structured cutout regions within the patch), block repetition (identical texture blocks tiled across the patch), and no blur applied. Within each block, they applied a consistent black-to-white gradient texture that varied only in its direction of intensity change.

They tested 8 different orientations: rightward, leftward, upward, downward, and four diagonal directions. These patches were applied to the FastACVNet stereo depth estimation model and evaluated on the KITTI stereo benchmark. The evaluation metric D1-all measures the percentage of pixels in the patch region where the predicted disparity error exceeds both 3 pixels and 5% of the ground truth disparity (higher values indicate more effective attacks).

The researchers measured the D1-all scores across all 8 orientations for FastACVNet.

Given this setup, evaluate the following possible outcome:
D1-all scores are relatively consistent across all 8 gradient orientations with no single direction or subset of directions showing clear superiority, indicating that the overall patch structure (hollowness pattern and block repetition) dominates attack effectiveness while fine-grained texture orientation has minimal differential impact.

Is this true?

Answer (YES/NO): NO